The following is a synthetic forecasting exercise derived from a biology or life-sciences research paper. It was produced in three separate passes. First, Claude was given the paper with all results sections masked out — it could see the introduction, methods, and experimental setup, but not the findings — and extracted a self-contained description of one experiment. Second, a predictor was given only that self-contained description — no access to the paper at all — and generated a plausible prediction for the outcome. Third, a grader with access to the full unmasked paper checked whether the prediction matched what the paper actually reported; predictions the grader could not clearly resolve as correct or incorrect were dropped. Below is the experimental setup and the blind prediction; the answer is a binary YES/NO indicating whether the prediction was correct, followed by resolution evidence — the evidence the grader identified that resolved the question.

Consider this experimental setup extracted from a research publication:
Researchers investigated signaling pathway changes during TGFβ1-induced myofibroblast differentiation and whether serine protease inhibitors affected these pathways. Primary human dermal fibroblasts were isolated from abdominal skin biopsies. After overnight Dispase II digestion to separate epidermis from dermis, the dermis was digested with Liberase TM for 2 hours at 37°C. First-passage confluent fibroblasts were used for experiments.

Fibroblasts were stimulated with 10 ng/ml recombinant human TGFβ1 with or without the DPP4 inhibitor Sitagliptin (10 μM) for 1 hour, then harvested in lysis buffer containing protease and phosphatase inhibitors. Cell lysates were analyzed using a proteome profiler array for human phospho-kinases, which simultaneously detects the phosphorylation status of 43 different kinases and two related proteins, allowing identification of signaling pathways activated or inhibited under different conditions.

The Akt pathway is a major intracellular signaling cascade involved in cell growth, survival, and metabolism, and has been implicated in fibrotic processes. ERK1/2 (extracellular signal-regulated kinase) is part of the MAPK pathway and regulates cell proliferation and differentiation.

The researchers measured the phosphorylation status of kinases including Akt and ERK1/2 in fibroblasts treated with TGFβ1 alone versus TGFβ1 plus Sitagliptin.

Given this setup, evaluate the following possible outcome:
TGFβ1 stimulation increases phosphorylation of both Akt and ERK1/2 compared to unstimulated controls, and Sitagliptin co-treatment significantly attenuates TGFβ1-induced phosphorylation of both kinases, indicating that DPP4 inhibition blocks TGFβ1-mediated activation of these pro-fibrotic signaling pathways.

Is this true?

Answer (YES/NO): NO